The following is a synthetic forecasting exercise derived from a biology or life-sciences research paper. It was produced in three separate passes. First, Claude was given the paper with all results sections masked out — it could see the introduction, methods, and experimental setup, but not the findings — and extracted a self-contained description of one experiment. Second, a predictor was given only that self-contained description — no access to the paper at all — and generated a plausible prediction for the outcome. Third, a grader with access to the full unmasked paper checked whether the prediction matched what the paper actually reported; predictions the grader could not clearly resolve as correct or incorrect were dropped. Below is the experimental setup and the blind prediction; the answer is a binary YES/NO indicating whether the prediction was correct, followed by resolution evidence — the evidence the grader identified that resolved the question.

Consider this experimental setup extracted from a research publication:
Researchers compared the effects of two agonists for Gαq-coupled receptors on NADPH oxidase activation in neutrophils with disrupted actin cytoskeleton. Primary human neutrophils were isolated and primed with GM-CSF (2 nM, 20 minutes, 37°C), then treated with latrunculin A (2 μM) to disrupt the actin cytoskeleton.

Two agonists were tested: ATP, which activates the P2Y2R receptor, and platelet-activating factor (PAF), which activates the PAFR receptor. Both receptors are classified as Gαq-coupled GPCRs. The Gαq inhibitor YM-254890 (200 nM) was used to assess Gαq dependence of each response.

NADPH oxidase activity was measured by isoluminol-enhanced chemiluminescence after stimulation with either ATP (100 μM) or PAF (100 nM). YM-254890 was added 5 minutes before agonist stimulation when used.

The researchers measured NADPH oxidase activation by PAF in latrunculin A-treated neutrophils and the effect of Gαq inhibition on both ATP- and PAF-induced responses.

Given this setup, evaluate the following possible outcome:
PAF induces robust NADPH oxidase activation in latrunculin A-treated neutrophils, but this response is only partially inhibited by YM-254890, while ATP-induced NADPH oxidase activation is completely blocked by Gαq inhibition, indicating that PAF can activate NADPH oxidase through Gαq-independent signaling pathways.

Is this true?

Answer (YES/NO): NO